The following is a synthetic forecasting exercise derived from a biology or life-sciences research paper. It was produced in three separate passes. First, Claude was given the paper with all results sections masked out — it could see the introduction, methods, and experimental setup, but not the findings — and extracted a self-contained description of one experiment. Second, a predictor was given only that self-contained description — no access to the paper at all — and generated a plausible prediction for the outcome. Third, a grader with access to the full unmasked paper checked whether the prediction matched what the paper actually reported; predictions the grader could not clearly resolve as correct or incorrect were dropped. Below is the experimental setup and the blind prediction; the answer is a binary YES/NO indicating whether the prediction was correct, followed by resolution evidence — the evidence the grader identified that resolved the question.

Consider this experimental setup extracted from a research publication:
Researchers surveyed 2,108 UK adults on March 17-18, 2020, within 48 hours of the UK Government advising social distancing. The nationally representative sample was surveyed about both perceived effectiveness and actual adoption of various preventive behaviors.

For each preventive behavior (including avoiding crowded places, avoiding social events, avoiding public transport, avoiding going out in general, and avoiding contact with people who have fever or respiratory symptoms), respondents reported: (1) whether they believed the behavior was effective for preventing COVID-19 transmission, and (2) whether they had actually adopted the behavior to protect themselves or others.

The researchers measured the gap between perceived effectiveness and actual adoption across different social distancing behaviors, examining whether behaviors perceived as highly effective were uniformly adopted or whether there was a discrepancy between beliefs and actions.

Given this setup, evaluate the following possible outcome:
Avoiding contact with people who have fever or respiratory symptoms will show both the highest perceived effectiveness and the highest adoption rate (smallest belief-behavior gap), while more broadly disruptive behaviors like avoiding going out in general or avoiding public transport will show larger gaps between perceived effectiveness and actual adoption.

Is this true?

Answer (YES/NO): NO